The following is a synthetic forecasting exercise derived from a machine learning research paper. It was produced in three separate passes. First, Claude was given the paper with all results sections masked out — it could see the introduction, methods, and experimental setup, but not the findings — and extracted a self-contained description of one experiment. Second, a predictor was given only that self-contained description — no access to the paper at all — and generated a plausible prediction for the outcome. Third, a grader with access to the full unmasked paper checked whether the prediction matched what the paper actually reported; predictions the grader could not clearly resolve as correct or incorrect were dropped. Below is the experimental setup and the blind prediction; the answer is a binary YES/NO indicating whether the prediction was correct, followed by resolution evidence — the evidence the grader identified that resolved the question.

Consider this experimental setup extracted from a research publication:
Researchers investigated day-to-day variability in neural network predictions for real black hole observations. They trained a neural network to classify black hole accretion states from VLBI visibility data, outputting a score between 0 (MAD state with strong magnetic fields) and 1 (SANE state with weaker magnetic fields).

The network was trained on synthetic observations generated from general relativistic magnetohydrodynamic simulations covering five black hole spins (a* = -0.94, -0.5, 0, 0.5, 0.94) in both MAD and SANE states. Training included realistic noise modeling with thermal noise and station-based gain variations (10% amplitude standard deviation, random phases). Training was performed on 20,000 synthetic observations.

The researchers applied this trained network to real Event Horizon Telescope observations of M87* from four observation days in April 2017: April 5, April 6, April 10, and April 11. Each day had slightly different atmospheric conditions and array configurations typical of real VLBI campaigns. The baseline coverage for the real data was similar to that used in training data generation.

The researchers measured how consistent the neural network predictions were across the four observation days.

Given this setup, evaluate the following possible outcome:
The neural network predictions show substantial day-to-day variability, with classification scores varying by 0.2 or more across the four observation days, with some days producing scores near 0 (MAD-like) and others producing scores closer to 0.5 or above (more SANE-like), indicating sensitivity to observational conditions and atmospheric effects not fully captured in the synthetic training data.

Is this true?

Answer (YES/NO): NO